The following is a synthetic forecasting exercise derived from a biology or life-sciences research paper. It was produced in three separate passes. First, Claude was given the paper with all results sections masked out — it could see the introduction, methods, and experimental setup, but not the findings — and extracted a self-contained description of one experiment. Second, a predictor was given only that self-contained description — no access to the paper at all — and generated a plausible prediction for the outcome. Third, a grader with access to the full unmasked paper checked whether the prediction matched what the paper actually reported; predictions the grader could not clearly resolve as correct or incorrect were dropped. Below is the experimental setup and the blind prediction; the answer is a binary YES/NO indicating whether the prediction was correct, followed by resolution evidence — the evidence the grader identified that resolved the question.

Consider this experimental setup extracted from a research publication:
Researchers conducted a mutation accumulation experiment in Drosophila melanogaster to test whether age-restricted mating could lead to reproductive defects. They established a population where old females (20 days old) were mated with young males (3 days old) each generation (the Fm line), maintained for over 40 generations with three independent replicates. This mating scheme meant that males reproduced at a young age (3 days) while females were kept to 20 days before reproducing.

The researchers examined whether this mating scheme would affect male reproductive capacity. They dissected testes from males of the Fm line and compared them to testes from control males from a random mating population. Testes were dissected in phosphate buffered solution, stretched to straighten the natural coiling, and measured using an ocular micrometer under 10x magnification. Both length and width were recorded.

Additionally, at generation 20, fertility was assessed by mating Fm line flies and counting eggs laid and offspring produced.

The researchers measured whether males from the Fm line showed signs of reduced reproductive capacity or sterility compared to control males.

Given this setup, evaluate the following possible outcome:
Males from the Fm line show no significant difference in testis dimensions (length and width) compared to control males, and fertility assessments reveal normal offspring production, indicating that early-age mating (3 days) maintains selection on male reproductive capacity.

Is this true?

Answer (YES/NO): NO